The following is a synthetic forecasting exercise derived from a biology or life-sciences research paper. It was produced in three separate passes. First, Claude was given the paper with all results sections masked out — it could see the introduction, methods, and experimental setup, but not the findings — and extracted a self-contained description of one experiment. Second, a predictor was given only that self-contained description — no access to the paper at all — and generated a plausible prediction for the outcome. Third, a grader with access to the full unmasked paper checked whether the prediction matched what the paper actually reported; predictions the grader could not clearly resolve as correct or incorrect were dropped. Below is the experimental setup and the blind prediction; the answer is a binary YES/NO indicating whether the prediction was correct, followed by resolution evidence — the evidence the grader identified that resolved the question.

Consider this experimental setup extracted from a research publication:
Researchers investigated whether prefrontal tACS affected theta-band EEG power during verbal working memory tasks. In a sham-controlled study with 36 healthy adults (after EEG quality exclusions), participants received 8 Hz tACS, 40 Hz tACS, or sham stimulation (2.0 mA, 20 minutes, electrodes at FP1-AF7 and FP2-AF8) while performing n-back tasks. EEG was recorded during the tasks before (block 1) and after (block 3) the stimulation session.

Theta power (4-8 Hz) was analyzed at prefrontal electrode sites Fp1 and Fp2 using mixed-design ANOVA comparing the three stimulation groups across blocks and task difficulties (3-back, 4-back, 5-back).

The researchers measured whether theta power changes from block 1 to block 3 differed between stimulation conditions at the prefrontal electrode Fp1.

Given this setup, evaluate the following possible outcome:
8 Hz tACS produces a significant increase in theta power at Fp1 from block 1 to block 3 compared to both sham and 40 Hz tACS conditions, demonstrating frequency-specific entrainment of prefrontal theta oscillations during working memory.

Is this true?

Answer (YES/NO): NO